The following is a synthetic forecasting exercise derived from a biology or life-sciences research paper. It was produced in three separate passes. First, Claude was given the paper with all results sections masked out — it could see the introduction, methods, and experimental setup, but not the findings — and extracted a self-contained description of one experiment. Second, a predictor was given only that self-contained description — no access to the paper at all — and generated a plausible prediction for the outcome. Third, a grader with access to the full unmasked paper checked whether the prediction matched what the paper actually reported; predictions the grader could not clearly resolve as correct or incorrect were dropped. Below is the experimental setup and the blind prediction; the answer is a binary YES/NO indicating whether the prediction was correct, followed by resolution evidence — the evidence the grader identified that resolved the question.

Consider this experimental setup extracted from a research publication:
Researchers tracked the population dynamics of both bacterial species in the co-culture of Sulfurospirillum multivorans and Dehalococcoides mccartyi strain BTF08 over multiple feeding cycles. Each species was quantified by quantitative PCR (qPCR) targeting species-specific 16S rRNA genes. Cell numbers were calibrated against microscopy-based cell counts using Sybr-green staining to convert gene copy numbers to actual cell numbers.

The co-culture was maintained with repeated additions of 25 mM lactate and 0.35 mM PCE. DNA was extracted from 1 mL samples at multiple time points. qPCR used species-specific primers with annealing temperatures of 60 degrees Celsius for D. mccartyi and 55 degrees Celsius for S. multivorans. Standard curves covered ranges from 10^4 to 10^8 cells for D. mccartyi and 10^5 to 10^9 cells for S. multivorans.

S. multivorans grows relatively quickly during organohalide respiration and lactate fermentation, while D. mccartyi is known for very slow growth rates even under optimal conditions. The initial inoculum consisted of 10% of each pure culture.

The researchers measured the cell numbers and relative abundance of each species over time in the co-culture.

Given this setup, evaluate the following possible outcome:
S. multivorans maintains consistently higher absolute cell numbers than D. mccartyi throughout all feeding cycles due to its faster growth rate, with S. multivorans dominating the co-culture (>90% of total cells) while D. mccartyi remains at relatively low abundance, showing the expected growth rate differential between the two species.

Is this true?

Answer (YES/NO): NO